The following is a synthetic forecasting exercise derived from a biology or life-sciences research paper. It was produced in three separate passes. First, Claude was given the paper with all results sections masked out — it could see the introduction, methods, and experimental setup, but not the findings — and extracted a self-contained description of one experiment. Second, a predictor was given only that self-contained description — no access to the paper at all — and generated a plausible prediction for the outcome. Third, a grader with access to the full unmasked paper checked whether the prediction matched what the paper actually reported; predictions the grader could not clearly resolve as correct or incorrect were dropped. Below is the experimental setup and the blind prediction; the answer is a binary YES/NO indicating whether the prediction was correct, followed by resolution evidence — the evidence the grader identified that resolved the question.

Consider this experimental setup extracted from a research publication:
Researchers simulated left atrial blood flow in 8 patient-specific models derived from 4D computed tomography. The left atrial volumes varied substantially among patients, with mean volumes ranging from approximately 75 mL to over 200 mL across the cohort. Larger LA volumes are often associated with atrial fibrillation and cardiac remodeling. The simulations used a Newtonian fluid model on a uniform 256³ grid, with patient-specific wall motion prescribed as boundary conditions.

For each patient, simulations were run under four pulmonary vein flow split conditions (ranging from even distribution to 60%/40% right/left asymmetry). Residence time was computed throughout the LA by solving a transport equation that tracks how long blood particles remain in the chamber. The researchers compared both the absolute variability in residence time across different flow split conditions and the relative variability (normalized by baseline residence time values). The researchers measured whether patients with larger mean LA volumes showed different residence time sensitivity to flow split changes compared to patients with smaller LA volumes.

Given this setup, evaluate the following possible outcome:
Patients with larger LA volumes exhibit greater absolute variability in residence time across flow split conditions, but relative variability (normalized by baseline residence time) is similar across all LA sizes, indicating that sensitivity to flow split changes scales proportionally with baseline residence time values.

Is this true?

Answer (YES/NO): NO